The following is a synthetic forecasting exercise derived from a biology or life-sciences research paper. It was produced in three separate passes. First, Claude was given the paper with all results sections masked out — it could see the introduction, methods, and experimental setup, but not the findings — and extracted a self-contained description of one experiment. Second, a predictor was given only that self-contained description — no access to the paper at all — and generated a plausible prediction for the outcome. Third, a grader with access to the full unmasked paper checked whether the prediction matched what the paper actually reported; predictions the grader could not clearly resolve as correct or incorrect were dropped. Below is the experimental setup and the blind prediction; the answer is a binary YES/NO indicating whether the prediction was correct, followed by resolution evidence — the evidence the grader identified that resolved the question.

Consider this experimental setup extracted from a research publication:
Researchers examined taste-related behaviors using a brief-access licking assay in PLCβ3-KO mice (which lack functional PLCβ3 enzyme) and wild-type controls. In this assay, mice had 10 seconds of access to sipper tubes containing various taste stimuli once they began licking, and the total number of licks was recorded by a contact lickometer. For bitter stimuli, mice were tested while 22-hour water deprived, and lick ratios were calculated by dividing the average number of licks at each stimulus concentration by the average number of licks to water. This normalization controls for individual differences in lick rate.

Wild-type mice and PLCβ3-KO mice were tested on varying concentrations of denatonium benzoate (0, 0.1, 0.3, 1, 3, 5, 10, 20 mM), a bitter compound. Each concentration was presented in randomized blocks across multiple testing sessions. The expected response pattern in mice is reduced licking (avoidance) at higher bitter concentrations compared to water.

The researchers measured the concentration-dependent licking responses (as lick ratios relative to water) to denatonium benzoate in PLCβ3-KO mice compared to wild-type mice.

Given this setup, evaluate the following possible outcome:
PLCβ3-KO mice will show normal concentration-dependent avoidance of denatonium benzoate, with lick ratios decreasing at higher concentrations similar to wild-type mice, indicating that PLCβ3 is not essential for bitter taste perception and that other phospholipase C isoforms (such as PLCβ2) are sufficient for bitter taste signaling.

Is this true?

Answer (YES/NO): NO